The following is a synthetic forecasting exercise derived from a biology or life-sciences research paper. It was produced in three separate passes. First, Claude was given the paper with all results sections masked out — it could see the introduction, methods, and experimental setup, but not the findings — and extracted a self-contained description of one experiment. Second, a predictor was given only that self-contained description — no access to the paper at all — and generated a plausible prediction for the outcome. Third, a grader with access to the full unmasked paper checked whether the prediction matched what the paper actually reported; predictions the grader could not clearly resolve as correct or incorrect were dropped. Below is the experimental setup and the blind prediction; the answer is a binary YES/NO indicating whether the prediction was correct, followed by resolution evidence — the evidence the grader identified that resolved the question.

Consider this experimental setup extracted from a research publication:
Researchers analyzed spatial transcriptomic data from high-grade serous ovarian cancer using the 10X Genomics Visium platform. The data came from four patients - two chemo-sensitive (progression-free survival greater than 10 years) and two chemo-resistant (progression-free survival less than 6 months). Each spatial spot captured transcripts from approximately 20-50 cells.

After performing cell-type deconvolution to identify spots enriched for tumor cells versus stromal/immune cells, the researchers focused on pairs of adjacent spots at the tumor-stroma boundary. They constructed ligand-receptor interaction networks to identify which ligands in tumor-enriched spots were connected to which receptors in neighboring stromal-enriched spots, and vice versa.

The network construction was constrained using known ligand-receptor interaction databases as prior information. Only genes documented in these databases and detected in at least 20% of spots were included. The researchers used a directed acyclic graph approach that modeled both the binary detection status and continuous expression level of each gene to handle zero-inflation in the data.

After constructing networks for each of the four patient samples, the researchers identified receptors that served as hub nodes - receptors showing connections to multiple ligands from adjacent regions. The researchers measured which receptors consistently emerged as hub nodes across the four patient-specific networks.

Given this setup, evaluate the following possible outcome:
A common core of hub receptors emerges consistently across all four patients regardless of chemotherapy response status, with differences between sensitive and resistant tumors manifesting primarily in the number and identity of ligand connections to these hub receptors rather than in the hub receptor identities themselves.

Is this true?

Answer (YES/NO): YES